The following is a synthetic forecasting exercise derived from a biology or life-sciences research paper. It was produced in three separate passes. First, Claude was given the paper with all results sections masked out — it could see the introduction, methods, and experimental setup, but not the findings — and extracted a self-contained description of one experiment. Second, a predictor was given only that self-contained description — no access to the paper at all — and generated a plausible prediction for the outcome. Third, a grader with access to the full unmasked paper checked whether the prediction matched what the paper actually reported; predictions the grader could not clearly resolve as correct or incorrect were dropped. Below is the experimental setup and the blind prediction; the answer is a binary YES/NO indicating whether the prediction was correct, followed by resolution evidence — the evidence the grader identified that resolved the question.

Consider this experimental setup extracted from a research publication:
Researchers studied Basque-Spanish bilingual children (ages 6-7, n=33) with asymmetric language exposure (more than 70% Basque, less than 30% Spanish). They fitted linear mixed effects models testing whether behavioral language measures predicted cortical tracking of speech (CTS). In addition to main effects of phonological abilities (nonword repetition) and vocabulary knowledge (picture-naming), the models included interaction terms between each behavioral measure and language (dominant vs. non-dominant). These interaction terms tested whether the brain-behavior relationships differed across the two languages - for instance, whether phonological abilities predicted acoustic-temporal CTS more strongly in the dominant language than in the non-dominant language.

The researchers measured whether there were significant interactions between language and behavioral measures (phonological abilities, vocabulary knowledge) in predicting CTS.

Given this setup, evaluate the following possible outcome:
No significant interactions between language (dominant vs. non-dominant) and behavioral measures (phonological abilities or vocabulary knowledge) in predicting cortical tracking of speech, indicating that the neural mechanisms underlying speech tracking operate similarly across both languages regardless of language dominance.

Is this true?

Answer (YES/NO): NO